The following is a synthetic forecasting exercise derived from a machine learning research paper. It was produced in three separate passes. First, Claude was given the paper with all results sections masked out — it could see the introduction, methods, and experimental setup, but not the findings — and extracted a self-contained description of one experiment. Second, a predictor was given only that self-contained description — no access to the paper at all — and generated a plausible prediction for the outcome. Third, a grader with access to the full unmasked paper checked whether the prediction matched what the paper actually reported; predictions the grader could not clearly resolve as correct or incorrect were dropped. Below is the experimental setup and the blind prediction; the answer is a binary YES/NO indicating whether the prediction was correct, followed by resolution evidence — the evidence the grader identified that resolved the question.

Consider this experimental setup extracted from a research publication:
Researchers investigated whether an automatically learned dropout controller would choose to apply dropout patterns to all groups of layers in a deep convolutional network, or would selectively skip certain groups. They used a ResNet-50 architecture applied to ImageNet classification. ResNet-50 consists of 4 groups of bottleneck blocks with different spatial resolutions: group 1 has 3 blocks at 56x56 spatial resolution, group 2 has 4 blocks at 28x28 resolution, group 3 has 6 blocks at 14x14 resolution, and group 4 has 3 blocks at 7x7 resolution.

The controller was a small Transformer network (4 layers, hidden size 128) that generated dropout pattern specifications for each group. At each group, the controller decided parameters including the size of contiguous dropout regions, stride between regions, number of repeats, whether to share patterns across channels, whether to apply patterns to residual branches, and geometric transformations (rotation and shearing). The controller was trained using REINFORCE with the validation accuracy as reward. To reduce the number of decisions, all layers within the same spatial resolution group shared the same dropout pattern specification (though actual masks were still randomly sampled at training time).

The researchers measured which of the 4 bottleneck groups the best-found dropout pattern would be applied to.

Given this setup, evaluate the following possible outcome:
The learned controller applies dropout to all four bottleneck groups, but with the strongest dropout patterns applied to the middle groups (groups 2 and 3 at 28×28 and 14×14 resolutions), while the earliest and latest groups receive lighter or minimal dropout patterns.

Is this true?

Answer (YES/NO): NO